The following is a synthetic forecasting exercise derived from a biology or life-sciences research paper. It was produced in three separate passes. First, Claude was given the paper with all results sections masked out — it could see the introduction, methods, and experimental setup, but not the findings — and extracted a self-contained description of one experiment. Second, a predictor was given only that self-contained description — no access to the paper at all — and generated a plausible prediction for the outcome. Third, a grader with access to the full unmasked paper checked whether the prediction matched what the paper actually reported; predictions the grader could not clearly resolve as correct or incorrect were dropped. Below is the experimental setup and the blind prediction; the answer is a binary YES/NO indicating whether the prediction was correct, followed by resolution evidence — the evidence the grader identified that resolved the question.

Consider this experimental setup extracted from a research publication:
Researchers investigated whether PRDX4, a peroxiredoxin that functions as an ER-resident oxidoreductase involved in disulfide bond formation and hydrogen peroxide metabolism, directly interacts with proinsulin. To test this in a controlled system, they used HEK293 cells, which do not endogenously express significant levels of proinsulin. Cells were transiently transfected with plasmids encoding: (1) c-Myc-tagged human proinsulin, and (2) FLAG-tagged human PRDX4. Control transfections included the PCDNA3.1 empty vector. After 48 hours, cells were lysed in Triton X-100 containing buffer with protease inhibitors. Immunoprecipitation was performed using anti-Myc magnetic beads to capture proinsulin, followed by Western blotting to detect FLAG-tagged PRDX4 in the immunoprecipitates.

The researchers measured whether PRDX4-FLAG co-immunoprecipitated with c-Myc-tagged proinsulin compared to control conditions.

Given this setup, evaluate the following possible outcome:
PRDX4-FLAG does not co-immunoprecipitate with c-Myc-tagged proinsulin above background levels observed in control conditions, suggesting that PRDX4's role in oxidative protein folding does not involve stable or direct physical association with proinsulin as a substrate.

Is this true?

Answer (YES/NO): NO